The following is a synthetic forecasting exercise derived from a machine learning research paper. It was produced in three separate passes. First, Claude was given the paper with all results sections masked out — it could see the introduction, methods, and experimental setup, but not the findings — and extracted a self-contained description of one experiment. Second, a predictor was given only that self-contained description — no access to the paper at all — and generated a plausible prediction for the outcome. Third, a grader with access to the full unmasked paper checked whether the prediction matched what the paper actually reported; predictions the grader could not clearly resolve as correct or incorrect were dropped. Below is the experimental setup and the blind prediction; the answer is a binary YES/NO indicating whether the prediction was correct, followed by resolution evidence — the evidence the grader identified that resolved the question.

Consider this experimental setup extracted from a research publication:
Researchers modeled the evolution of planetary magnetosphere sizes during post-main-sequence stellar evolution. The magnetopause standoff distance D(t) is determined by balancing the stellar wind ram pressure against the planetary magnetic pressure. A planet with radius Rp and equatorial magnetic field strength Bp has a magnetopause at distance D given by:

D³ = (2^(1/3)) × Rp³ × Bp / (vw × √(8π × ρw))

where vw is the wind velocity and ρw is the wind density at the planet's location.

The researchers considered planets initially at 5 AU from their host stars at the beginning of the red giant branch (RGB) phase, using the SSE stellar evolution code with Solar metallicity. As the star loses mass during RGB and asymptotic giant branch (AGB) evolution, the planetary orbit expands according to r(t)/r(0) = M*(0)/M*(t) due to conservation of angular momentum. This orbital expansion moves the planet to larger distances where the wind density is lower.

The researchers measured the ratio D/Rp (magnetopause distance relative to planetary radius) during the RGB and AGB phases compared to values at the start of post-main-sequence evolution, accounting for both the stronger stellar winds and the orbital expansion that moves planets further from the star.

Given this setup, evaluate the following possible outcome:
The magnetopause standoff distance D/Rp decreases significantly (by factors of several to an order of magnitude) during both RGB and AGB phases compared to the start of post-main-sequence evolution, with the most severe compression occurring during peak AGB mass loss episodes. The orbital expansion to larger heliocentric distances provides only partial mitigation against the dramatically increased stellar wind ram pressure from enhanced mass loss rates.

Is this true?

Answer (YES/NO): NO